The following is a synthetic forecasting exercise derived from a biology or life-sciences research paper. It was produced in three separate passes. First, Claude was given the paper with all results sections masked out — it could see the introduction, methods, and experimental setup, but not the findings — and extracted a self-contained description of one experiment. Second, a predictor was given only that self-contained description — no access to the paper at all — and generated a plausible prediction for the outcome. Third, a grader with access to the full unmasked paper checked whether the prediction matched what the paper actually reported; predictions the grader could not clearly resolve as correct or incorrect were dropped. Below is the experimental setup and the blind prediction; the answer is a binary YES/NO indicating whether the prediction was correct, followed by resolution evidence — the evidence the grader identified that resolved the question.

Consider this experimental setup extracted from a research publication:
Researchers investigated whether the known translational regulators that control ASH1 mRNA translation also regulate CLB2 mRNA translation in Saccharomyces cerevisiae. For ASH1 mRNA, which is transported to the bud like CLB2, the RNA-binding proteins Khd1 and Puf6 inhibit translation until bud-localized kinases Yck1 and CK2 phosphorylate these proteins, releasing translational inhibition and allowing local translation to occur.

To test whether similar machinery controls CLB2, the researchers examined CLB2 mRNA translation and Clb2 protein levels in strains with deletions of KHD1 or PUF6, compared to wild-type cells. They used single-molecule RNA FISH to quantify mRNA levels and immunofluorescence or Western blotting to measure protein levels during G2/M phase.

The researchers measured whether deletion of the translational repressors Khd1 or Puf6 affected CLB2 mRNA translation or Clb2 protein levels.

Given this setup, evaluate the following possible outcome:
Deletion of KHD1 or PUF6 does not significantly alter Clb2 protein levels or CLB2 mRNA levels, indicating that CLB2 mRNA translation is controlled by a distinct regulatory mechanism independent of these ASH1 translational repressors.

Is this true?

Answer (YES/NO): YES